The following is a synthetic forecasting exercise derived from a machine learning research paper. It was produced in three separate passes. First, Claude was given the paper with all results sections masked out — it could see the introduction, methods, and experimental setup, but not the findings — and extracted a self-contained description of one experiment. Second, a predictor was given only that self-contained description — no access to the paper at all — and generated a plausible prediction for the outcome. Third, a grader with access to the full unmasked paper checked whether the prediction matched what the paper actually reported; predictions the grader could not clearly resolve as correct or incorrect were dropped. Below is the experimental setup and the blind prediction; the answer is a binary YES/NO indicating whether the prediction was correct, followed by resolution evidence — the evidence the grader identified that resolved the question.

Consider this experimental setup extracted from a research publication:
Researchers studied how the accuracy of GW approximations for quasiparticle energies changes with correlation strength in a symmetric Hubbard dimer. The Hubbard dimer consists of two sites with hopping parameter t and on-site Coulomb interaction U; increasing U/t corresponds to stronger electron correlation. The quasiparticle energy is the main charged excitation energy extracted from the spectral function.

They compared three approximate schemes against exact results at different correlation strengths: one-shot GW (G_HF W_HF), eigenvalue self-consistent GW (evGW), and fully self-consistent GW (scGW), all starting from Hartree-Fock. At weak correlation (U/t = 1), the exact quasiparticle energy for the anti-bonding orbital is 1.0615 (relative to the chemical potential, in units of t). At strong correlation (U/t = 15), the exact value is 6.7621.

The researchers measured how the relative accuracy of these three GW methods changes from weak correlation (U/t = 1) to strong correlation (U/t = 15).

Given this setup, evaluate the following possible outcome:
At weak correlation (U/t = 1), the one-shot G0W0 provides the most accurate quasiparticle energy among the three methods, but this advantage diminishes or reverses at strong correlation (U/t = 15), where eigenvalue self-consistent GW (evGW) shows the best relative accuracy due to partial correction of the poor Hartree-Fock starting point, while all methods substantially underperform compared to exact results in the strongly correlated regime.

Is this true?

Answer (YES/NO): NO